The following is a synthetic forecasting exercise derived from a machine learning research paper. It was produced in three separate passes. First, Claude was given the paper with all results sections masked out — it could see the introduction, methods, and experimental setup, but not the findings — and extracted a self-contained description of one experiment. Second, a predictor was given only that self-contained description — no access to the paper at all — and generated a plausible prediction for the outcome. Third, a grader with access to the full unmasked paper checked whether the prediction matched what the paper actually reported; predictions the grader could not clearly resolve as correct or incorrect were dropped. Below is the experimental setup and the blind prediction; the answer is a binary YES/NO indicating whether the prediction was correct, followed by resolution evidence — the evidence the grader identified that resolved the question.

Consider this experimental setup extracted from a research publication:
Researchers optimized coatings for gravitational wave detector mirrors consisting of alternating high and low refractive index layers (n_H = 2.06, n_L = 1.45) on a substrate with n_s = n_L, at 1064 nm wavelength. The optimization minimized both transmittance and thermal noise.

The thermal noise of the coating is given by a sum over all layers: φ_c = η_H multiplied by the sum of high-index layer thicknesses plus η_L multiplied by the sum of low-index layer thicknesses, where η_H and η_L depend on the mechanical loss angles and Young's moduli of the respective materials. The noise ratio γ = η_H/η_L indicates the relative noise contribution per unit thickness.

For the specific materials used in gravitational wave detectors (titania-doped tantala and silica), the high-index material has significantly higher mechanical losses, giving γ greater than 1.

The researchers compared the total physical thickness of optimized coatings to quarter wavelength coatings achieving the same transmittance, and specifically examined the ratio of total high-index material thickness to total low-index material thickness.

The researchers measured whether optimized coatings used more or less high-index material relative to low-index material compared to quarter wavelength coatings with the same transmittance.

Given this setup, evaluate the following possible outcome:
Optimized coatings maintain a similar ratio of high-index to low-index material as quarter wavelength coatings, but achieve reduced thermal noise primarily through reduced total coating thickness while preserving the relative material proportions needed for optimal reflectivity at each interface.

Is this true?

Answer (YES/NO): NO